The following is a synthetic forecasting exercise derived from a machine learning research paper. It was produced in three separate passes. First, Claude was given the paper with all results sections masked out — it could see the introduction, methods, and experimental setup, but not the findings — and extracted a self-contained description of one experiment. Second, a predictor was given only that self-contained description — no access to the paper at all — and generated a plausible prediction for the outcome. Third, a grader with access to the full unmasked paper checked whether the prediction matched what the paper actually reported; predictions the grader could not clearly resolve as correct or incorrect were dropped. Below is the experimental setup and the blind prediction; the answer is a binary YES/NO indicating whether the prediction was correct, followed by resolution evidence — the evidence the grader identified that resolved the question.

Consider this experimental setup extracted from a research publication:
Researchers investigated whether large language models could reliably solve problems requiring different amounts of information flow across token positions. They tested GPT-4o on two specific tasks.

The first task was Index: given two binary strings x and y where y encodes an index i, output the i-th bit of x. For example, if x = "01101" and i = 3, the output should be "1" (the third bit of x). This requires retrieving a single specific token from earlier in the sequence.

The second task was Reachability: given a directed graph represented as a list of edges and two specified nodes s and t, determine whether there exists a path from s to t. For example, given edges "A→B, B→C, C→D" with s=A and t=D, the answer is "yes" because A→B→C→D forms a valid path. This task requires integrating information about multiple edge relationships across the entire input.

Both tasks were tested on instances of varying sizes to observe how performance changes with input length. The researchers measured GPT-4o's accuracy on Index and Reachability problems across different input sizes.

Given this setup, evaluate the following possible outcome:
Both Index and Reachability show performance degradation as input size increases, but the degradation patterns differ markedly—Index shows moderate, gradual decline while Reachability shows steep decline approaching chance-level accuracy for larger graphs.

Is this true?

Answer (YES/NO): NO